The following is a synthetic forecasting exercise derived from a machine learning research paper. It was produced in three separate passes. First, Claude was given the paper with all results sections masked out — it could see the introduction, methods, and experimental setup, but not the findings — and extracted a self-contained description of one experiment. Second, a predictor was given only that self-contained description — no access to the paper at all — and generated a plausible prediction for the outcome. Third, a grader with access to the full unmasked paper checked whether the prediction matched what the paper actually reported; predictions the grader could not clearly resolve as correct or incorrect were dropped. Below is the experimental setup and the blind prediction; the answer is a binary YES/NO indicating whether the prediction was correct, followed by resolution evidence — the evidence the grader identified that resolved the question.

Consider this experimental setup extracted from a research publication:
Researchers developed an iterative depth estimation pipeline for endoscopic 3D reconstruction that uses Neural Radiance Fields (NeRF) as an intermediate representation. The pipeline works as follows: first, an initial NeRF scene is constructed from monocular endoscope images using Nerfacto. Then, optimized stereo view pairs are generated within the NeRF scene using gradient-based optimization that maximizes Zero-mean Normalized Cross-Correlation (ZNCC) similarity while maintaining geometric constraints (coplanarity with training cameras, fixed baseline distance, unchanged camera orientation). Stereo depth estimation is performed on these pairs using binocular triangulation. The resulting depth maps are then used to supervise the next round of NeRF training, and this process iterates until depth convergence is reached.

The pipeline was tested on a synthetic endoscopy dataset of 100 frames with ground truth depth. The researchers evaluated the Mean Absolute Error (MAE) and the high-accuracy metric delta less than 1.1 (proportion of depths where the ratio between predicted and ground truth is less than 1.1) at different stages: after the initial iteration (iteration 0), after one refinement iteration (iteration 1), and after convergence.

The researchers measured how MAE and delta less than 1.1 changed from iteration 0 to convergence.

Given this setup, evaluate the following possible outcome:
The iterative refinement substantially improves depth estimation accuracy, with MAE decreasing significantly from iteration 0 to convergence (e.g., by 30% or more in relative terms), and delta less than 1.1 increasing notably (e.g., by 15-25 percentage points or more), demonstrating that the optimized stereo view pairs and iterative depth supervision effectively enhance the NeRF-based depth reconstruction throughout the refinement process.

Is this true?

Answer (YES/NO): NO